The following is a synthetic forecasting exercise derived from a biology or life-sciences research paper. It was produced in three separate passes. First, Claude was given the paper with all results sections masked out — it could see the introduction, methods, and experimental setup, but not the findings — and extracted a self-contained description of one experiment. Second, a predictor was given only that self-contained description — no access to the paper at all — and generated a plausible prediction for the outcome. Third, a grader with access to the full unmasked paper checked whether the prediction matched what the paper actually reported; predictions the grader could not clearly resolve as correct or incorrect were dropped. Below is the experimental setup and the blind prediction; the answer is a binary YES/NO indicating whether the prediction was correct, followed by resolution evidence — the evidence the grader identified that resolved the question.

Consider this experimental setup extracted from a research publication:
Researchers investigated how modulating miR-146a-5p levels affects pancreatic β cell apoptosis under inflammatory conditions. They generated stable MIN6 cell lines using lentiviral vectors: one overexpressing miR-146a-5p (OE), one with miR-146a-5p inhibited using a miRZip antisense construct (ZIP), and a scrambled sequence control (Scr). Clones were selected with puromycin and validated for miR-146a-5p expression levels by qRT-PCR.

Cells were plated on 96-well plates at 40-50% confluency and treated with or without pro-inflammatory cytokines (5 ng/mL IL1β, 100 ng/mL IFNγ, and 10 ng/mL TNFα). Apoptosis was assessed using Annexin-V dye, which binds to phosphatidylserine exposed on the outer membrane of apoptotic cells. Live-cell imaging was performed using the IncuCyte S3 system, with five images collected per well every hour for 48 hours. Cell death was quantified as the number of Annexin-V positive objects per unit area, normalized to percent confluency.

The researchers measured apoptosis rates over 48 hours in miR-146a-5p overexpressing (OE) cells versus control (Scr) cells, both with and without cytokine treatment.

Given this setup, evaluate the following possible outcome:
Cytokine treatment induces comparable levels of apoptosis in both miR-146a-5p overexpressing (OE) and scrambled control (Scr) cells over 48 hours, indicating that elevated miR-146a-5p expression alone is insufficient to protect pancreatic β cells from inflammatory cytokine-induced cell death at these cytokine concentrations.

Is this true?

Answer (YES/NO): NO